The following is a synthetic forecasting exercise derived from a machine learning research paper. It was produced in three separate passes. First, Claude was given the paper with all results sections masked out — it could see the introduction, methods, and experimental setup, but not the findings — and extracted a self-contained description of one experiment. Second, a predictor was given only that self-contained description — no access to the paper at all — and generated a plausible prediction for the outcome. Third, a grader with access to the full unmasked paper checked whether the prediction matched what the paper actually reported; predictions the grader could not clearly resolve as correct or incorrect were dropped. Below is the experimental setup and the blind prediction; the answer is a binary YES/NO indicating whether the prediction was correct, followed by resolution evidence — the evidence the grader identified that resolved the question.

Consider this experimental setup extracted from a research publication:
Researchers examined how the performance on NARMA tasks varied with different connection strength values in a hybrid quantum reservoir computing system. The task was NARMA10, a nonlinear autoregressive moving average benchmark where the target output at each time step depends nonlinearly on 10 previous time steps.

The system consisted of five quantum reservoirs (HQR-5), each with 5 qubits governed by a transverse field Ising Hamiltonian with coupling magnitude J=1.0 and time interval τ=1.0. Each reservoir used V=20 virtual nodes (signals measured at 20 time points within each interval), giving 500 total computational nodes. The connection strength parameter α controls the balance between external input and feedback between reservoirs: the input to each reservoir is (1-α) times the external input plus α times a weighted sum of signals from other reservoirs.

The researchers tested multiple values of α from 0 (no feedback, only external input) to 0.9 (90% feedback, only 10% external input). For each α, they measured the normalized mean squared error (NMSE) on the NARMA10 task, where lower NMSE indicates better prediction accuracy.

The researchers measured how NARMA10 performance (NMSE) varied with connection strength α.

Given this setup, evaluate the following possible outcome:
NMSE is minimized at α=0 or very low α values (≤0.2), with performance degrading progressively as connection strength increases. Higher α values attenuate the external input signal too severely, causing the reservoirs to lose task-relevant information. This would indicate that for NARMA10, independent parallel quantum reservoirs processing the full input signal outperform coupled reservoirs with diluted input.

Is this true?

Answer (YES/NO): NO